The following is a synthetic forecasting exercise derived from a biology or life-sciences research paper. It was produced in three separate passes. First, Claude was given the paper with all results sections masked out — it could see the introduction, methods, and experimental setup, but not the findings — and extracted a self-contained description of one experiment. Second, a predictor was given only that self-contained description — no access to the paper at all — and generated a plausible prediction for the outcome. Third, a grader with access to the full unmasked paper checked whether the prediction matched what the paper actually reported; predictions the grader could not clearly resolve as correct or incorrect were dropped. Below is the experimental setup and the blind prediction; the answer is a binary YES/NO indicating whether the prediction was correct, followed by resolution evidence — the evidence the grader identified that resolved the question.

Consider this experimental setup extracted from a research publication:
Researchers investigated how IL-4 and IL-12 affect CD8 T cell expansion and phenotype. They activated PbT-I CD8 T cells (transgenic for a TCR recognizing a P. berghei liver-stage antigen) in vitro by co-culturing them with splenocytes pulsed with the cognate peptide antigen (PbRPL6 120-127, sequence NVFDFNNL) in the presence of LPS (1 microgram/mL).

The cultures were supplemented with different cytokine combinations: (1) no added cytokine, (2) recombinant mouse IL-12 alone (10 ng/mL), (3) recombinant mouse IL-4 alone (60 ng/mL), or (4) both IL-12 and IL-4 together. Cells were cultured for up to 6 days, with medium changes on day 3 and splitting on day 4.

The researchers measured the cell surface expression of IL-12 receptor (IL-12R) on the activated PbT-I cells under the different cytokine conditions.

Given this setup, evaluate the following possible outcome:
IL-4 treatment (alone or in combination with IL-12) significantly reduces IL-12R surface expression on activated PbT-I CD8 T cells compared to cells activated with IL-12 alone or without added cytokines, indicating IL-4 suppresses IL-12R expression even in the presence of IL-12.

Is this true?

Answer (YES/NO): NO